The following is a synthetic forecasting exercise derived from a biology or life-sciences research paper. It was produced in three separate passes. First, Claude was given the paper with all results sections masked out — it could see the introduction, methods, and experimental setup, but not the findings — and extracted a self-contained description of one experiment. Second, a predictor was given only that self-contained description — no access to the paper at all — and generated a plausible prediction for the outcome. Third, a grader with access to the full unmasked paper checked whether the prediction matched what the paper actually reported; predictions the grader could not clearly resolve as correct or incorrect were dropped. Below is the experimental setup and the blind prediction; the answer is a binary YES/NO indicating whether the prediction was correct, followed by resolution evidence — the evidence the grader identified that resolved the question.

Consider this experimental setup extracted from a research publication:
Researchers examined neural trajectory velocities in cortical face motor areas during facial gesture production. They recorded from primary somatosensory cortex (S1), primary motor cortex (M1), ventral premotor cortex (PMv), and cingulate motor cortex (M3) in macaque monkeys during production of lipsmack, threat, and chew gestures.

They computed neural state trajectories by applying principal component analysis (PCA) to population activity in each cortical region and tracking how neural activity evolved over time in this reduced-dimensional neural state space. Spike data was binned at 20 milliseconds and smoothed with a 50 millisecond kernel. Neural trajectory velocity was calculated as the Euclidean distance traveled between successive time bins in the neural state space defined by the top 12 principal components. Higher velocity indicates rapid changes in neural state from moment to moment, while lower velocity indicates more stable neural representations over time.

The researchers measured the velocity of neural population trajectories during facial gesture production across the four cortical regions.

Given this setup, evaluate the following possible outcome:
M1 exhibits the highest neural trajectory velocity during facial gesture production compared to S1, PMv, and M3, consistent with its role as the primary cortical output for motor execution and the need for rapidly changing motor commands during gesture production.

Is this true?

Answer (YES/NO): NO